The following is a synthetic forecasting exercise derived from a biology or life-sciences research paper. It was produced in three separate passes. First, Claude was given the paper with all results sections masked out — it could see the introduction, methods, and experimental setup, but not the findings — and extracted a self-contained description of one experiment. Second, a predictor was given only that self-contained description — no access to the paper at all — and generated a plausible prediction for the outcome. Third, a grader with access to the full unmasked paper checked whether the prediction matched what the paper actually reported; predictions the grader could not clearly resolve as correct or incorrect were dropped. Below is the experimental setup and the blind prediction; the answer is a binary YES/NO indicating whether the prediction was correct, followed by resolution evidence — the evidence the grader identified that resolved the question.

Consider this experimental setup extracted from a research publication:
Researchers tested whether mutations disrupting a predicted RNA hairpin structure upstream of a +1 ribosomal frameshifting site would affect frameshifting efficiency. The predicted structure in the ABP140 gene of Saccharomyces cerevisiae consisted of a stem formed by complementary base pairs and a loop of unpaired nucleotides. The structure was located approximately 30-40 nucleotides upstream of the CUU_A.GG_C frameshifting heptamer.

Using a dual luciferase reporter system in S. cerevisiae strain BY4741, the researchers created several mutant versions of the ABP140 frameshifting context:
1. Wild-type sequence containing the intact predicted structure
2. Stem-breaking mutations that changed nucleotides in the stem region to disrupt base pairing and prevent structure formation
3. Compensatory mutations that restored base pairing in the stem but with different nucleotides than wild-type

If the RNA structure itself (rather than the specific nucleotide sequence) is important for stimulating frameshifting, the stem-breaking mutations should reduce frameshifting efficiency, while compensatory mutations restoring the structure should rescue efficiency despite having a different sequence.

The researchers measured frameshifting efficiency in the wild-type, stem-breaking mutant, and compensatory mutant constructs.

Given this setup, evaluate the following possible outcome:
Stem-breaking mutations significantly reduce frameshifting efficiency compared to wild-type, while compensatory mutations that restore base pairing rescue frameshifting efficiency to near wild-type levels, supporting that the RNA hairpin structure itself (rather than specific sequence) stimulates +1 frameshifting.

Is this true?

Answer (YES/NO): YES